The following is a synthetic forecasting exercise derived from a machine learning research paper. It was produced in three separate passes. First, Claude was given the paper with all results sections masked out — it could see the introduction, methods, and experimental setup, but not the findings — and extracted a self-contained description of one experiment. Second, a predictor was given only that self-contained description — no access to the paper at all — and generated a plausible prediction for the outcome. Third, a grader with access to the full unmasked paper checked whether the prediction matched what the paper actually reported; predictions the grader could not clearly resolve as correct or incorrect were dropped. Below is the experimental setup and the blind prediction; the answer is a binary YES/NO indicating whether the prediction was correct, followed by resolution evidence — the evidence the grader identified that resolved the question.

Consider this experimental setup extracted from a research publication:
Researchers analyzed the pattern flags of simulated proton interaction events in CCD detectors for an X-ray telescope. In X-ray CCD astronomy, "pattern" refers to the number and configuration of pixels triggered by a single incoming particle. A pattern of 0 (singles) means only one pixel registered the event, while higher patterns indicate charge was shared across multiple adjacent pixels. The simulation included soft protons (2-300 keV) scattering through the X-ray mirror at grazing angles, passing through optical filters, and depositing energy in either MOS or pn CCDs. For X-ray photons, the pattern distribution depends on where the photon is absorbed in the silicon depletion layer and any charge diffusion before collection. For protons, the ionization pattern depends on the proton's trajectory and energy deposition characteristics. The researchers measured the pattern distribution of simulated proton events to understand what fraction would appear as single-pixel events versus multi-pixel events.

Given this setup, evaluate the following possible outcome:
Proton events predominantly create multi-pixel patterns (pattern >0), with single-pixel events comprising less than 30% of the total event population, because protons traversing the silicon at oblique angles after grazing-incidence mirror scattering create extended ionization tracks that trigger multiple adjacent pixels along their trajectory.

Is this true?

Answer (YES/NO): NO